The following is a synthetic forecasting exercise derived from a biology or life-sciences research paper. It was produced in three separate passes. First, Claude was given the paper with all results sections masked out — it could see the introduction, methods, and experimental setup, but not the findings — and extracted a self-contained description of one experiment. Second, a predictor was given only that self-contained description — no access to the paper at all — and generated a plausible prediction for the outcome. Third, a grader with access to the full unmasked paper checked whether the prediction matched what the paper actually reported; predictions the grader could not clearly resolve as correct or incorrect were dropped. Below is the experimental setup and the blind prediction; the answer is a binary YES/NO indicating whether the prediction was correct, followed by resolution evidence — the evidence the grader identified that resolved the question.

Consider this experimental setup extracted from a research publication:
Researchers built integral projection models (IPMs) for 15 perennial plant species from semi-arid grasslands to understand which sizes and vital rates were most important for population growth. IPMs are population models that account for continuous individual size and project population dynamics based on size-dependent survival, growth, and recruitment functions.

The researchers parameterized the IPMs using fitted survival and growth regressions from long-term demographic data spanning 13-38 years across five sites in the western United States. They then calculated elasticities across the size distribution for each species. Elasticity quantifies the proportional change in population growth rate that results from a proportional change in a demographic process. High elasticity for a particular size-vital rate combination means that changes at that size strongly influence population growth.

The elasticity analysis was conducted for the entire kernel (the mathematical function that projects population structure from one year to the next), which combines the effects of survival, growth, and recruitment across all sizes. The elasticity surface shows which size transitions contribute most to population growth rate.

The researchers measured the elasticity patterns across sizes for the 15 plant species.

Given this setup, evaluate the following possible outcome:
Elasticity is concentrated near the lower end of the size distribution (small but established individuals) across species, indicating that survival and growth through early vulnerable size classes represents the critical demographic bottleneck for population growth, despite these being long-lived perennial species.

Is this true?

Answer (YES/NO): NO